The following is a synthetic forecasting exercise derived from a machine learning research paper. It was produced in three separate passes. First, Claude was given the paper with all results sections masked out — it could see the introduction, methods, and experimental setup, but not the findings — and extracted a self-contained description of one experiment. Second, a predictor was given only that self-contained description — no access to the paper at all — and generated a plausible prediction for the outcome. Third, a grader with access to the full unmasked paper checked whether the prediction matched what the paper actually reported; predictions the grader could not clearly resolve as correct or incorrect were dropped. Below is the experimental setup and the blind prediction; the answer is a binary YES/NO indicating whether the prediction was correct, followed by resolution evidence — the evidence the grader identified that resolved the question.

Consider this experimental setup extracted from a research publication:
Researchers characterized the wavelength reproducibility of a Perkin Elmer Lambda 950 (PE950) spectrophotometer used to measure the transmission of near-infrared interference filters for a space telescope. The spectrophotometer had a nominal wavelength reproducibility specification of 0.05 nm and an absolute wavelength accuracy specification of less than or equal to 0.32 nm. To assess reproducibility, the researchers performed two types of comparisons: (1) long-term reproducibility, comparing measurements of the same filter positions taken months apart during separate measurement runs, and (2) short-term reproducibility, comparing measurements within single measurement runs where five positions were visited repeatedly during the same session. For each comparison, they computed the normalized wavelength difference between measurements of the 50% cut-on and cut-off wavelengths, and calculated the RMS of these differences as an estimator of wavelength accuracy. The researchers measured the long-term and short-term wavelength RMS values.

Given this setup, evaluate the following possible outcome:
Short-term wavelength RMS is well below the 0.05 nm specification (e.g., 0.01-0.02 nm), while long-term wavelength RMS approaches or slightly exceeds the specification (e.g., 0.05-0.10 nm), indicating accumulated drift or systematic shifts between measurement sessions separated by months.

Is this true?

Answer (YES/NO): NO